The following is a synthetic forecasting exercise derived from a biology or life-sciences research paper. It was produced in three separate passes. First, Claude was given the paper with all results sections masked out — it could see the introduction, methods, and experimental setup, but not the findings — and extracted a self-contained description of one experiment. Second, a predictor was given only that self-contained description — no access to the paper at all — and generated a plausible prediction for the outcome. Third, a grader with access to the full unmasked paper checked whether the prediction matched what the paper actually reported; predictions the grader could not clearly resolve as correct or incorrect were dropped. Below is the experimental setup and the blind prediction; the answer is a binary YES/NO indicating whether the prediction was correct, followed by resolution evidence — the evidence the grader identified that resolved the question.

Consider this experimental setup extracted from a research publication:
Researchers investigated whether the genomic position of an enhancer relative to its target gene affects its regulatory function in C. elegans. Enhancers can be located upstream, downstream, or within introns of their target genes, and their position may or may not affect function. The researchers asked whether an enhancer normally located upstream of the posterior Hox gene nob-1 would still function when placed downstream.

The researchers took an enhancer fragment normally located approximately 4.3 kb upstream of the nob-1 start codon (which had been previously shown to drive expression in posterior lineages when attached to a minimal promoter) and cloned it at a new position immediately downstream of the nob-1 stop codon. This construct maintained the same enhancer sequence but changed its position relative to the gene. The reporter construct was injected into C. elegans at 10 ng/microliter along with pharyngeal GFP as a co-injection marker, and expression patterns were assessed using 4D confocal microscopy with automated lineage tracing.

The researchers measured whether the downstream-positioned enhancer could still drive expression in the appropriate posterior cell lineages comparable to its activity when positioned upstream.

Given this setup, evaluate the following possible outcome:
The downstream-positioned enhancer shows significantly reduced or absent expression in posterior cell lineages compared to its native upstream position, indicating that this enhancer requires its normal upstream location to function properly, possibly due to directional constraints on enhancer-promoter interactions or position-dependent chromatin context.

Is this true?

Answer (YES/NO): NO